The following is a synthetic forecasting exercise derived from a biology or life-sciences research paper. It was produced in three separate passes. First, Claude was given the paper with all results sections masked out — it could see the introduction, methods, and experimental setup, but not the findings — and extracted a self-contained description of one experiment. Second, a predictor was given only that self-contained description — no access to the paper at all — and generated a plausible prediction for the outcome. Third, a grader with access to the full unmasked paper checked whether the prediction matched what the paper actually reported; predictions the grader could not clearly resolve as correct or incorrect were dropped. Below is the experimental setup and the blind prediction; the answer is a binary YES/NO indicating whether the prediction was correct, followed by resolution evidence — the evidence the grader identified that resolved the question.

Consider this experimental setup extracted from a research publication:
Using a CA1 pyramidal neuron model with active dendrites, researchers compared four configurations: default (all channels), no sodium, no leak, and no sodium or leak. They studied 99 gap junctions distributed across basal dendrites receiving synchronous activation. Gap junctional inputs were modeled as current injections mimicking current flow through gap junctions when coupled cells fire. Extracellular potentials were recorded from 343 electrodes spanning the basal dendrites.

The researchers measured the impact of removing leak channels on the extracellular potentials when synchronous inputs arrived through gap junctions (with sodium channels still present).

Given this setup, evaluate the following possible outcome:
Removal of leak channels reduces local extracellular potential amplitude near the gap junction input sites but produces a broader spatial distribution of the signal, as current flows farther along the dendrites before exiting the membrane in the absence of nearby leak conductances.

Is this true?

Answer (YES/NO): NO